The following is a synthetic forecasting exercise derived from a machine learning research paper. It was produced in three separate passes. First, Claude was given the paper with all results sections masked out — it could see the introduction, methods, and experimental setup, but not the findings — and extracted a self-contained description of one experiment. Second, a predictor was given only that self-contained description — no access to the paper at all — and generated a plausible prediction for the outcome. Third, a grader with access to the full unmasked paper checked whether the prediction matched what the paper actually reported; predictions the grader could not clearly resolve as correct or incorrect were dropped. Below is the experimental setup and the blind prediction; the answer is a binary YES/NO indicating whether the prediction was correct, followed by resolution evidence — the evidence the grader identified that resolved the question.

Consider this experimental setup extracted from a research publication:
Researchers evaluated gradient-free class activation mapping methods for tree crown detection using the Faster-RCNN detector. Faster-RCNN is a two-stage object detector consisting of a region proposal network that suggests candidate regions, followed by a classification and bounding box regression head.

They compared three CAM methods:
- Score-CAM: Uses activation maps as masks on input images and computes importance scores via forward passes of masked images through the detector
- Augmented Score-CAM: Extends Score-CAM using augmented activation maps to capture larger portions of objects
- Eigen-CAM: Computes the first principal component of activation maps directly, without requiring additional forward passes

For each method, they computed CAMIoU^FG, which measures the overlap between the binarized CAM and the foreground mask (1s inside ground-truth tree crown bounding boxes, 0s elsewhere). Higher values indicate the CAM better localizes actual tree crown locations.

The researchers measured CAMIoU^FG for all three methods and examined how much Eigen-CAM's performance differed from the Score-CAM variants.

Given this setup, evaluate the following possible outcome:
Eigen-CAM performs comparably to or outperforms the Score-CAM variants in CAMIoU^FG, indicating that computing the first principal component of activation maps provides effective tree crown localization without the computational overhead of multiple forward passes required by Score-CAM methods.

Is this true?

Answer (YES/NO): NO